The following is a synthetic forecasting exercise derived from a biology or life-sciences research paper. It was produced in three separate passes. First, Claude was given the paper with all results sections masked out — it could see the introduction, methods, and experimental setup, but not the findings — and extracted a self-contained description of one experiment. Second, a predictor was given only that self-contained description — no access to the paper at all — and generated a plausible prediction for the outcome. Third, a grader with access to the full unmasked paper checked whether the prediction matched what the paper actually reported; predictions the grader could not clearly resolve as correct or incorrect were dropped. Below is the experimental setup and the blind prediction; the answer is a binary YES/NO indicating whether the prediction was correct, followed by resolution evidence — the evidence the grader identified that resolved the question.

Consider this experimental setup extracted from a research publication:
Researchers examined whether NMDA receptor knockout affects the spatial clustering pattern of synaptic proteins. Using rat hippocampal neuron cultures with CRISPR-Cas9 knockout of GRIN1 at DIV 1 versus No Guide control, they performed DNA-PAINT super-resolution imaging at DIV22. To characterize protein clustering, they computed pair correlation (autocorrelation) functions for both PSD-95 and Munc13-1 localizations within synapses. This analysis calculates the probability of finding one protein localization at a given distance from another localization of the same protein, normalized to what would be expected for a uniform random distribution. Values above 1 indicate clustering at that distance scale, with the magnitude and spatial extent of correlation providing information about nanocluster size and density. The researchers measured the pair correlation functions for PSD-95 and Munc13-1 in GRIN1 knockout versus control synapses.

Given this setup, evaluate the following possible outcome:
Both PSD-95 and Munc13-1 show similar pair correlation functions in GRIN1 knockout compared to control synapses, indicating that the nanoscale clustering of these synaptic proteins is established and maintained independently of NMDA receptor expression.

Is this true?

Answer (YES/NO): NO